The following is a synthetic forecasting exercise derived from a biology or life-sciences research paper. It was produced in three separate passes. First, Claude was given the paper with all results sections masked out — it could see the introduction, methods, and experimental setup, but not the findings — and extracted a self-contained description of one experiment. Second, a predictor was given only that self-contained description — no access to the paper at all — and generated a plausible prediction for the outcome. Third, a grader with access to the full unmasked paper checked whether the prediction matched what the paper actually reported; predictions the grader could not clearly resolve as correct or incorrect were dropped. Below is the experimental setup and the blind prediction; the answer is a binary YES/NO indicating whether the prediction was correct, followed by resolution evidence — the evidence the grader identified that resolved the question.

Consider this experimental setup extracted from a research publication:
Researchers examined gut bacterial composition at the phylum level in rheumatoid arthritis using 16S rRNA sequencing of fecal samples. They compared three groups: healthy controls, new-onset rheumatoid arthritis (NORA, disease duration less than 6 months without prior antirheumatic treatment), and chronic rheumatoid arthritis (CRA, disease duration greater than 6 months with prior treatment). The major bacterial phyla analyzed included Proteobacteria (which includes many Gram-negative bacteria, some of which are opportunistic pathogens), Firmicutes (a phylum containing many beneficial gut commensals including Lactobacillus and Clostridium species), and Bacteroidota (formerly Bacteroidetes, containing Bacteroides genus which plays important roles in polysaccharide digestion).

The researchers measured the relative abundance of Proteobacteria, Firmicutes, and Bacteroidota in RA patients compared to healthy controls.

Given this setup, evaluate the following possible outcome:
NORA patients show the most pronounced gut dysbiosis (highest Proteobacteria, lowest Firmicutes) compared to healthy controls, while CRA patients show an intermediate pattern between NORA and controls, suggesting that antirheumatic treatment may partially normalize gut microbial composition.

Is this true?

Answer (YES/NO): NO